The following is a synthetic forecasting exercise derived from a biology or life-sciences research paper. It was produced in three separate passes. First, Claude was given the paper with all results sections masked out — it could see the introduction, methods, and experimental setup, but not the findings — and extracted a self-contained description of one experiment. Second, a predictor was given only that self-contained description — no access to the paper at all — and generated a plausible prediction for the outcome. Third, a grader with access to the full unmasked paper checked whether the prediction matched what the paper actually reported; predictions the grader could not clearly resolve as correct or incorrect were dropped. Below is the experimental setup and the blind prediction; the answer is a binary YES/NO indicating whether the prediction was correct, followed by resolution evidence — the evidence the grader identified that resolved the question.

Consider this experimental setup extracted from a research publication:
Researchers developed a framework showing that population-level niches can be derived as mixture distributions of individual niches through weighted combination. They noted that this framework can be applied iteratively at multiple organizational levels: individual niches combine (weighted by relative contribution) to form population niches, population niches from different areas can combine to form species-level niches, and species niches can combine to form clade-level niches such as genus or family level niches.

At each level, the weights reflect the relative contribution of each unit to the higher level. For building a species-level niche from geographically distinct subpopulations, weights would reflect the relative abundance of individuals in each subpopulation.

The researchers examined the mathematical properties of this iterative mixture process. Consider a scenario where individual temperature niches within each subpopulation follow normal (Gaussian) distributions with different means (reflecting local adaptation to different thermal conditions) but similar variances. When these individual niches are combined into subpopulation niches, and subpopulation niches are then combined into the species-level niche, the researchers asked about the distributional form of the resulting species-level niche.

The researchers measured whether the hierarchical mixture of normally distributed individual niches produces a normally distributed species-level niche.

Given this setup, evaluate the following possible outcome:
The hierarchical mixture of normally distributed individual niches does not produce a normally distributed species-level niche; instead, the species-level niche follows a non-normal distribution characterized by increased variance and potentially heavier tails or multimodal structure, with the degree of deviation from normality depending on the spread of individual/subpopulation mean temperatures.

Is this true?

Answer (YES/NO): YES